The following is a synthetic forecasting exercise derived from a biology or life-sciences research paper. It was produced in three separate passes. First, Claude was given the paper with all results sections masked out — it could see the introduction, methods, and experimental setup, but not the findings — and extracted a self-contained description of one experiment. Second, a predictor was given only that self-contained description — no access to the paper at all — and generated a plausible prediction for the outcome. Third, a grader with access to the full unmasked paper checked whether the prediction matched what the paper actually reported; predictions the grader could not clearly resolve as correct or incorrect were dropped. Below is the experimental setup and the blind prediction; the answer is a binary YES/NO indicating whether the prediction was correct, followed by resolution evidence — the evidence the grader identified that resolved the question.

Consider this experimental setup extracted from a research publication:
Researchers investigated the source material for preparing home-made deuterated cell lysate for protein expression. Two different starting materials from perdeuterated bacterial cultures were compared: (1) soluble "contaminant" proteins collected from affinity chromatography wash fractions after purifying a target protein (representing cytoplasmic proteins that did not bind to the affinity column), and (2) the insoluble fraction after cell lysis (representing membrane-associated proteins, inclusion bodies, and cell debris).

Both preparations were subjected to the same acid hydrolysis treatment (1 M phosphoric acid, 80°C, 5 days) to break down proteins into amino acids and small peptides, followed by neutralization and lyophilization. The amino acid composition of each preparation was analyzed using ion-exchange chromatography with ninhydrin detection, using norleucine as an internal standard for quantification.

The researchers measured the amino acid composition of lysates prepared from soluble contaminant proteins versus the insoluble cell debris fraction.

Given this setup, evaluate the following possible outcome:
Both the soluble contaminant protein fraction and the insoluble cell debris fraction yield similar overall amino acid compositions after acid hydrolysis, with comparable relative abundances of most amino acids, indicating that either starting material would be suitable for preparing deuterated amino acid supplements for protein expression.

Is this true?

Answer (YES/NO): YES